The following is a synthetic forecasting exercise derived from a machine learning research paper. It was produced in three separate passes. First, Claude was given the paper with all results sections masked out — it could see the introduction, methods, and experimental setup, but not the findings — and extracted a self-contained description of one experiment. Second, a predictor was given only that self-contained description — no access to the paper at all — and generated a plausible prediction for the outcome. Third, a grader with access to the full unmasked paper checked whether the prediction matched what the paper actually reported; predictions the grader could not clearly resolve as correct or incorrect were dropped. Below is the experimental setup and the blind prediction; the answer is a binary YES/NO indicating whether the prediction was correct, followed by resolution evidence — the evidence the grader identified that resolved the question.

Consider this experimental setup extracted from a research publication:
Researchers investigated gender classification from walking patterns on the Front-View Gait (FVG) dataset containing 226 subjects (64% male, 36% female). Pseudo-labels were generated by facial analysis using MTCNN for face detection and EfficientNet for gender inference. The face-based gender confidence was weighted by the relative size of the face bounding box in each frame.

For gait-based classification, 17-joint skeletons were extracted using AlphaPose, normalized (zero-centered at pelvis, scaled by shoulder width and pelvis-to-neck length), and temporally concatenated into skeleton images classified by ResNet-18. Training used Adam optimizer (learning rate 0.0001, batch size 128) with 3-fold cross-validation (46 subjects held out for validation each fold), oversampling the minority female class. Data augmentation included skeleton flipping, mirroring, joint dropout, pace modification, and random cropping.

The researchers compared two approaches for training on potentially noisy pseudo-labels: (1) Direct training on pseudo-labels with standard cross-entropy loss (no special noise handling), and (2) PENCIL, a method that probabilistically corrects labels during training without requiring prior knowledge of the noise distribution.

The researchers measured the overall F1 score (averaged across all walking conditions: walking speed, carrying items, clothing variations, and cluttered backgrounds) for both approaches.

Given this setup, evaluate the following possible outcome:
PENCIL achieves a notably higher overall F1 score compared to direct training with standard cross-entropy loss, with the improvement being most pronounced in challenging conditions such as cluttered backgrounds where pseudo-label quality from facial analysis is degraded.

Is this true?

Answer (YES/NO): NO